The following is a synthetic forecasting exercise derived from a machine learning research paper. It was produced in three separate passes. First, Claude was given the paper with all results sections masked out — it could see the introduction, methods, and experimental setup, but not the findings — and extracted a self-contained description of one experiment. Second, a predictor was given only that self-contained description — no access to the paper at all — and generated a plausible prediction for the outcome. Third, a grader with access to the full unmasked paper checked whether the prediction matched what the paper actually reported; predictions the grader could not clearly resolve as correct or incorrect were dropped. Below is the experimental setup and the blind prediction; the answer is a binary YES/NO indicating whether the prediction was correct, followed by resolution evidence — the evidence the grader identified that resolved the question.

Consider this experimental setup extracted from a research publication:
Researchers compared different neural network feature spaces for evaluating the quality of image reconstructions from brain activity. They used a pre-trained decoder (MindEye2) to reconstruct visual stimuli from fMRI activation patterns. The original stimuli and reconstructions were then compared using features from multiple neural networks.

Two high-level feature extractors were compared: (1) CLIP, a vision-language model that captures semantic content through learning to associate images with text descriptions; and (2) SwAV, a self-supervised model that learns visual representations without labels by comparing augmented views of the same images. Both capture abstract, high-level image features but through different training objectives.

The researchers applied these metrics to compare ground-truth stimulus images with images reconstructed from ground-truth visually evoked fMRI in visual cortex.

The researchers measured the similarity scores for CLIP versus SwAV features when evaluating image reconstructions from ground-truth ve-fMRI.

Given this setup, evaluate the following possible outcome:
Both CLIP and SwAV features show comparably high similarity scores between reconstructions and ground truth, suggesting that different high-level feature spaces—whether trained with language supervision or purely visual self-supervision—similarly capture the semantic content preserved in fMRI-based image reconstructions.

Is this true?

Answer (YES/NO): NO